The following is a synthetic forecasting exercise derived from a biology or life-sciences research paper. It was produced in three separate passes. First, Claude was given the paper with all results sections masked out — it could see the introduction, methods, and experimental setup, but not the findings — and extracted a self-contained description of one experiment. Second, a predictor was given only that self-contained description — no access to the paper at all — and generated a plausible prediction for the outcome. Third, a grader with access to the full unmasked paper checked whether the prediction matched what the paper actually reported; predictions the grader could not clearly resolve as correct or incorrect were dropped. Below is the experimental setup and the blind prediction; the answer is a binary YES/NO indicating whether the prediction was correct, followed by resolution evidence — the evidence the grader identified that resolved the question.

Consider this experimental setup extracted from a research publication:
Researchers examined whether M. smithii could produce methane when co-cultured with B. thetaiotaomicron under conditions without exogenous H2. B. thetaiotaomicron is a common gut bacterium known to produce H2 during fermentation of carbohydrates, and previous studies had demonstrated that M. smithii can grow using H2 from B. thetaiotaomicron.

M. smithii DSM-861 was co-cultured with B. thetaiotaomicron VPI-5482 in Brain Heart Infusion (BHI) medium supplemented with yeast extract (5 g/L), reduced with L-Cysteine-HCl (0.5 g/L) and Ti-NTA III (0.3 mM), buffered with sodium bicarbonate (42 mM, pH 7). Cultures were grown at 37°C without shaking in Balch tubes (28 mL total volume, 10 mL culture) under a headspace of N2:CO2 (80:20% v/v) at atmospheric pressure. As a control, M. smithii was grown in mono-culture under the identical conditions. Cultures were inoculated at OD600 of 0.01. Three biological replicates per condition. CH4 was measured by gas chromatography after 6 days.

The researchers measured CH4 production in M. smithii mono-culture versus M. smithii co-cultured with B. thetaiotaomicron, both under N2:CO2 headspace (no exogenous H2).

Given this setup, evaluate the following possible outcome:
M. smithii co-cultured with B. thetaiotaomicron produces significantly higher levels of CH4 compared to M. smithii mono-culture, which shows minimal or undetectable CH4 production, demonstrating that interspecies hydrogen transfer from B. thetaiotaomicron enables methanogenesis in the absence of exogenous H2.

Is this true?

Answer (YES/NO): YES